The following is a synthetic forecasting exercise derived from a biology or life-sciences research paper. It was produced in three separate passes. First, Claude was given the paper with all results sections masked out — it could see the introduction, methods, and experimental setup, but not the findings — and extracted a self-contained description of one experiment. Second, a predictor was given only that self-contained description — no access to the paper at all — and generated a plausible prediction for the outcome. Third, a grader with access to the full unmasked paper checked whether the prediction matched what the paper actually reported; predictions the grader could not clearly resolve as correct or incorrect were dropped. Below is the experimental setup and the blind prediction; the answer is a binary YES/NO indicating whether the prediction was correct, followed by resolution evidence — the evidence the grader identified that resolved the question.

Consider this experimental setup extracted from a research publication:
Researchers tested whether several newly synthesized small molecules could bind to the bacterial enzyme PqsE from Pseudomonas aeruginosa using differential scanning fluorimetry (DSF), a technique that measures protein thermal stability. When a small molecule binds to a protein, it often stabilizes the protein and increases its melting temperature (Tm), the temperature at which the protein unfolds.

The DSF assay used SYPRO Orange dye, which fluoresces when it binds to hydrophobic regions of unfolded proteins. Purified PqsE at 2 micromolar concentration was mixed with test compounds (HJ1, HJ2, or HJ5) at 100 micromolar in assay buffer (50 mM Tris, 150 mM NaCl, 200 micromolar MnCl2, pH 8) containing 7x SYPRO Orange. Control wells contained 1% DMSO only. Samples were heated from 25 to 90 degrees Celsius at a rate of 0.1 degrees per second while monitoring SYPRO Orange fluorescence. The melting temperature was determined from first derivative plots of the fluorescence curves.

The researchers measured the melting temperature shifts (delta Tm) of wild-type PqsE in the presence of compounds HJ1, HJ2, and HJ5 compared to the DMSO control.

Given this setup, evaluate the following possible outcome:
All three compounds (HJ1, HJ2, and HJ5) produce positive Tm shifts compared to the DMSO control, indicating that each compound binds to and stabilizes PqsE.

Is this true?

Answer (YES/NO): NO